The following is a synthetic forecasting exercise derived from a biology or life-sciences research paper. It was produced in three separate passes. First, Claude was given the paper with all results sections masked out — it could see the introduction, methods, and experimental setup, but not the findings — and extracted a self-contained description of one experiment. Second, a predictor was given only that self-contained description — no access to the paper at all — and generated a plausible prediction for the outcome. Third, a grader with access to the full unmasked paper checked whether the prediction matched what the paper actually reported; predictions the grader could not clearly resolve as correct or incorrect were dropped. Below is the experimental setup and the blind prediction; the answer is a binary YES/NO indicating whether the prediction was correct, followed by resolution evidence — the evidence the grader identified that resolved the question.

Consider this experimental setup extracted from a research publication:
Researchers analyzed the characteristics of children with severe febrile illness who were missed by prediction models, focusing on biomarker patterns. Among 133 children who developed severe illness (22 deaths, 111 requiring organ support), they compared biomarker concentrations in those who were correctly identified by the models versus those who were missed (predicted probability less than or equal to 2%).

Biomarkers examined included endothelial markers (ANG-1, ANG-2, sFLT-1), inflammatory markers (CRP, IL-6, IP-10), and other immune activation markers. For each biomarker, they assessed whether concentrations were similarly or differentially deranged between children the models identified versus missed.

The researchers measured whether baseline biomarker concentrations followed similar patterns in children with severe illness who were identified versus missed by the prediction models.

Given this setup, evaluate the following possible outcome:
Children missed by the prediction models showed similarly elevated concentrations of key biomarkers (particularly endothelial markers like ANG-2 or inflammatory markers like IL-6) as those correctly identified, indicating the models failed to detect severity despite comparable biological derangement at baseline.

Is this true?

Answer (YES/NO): NO